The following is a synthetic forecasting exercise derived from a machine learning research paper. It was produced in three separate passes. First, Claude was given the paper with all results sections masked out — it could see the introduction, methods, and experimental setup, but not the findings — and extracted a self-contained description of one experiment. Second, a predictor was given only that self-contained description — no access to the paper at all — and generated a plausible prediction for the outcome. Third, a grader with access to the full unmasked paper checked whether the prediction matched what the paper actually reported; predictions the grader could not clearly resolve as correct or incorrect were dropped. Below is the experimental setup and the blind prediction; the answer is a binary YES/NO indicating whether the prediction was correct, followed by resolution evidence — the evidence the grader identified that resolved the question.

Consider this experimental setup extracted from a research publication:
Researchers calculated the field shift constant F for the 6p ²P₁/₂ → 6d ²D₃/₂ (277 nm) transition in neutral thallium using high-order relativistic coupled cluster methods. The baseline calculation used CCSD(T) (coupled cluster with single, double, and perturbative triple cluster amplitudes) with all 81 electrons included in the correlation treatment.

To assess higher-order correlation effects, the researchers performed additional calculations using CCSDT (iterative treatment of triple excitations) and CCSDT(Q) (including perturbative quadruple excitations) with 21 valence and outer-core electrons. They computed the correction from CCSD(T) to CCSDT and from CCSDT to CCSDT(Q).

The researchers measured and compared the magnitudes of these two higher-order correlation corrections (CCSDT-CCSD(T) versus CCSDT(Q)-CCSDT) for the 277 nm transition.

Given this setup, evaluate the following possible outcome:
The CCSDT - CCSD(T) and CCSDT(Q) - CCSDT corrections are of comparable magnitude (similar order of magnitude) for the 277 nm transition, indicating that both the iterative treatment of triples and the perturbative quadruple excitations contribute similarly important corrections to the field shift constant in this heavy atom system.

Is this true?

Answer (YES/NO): YES